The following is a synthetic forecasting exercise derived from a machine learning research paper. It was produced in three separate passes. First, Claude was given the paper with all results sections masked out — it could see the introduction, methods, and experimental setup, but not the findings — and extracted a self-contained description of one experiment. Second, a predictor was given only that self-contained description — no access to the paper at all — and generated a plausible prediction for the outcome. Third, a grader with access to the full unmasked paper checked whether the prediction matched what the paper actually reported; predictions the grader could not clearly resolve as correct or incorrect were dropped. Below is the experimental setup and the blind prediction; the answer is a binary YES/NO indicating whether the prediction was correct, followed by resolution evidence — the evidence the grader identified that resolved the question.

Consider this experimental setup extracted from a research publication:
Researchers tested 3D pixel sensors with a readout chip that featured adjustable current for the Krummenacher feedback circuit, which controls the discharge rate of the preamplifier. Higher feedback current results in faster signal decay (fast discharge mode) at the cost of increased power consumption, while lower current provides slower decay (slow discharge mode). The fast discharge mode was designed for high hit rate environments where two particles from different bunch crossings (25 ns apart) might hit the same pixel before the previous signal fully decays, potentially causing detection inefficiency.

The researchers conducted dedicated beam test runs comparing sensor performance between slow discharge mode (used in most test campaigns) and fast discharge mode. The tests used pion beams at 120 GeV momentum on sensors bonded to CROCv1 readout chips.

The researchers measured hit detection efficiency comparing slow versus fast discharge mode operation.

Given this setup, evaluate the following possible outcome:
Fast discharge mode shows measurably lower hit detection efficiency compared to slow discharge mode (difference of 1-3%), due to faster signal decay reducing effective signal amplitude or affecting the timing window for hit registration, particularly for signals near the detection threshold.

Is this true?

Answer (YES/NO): NO